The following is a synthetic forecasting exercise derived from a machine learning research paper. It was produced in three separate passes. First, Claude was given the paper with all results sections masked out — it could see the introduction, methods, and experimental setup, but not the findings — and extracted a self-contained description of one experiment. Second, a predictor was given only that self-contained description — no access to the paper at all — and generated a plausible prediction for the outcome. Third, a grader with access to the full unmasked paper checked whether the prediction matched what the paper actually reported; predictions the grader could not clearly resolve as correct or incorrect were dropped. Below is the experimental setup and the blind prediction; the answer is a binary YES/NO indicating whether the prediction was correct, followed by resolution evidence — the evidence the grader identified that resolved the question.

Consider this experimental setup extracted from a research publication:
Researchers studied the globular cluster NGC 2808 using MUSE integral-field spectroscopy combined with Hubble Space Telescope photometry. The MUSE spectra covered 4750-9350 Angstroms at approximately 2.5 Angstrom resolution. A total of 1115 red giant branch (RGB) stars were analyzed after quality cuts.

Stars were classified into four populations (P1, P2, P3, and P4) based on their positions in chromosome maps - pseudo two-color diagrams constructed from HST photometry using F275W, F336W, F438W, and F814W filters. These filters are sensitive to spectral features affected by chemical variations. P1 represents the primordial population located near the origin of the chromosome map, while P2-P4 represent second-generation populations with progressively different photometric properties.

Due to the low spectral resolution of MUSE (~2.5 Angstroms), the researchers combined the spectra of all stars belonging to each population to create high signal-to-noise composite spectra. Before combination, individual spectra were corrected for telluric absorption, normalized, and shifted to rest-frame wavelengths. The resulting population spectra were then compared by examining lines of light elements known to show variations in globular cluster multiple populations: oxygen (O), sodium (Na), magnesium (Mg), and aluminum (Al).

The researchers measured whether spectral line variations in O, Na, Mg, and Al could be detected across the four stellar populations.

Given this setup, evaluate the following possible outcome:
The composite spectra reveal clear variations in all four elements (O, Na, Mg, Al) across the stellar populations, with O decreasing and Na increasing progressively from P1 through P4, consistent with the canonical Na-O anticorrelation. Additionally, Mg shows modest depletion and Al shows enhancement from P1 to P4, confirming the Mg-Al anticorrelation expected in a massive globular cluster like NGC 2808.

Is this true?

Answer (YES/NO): YES